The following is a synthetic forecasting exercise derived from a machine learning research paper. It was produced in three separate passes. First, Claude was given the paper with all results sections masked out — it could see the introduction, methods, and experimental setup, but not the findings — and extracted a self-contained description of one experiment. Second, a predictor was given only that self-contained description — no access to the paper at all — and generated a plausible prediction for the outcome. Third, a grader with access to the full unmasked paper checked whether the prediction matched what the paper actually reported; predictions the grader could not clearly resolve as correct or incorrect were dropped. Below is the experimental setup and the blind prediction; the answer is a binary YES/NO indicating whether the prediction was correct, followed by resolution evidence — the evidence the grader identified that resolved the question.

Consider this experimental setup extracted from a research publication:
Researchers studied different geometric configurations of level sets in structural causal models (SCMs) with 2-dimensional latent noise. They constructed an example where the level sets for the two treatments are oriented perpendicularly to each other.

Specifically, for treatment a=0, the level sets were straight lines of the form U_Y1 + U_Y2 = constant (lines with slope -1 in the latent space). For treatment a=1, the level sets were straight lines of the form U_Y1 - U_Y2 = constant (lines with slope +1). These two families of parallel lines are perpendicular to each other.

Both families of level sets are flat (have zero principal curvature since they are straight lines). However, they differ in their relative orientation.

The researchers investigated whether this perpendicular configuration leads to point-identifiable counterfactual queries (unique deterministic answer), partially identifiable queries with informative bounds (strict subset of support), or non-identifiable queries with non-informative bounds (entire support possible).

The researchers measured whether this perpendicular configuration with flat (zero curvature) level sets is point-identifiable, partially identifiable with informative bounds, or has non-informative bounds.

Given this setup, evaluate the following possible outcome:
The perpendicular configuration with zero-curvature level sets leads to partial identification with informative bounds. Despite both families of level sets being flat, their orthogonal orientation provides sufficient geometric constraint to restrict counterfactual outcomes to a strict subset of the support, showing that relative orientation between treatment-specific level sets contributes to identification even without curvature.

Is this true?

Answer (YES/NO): YES